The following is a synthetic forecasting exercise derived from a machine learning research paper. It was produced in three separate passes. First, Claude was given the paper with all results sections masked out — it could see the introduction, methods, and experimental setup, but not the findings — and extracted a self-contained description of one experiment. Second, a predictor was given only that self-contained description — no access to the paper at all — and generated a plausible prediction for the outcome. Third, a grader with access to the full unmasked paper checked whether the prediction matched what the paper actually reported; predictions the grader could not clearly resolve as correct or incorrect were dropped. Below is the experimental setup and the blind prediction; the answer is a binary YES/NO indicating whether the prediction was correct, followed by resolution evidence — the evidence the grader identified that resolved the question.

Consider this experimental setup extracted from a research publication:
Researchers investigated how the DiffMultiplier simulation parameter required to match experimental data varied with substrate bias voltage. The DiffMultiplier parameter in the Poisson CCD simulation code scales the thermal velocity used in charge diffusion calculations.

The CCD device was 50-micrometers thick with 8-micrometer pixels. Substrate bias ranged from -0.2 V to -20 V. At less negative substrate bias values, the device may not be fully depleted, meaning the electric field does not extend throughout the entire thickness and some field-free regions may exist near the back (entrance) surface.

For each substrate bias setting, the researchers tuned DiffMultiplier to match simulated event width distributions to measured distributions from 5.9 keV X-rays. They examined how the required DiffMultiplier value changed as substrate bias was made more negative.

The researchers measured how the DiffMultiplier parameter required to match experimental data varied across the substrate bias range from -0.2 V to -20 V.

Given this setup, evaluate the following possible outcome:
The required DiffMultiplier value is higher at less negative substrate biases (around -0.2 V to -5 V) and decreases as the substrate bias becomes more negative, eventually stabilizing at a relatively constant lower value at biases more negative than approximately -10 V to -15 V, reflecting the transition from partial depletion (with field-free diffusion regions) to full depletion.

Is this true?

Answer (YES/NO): NO